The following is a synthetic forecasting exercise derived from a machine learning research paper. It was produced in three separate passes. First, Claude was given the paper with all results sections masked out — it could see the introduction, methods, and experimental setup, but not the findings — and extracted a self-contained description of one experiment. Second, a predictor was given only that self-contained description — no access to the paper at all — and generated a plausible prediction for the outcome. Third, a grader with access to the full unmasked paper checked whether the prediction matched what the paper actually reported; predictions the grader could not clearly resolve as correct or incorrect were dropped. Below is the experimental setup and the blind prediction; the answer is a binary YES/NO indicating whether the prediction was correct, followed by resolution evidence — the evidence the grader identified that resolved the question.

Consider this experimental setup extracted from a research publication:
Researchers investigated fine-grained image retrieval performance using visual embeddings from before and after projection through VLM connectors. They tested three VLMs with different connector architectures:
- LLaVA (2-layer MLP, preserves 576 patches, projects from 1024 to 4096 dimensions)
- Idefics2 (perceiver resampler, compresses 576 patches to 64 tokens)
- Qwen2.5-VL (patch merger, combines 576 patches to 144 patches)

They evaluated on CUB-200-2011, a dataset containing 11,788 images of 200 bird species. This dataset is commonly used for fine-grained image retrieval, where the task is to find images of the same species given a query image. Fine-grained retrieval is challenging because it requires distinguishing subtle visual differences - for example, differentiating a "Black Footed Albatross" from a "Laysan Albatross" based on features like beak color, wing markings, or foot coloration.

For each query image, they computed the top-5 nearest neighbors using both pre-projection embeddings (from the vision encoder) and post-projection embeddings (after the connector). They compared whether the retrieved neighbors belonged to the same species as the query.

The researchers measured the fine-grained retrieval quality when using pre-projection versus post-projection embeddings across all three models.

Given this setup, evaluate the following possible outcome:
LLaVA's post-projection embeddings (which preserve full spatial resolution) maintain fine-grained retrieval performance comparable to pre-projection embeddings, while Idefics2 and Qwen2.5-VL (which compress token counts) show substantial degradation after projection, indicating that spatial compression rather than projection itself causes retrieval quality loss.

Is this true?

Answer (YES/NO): NO